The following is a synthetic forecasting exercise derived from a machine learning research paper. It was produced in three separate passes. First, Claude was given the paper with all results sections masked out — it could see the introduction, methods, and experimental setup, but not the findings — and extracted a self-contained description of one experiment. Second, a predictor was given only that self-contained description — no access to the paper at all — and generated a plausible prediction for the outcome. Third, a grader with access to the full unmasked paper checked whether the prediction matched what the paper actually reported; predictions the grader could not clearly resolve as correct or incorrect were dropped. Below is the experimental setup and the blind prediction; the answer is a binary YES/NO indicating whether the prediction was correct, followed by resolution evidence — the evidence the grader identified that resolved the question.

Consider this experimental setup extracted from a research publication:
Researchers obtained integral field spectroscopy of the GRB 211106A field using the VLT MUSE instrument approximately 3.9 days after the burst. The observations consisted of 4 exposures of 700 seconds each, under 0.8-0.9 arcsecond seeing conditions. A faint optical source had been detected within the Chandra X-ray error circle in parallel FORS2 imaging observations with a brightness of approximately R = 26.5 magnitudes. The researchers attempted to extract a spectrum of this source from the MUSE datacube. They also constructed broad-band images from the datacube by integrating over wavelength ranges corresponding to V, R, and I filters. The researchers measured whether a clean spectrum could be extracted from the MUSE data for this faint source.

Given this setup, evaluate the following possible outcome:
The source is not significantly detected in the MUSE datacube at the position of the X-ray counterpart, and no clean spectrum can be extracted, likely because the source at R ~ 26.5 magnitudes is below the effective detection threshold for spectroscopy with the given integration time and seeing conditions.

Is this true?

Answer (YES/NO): NO